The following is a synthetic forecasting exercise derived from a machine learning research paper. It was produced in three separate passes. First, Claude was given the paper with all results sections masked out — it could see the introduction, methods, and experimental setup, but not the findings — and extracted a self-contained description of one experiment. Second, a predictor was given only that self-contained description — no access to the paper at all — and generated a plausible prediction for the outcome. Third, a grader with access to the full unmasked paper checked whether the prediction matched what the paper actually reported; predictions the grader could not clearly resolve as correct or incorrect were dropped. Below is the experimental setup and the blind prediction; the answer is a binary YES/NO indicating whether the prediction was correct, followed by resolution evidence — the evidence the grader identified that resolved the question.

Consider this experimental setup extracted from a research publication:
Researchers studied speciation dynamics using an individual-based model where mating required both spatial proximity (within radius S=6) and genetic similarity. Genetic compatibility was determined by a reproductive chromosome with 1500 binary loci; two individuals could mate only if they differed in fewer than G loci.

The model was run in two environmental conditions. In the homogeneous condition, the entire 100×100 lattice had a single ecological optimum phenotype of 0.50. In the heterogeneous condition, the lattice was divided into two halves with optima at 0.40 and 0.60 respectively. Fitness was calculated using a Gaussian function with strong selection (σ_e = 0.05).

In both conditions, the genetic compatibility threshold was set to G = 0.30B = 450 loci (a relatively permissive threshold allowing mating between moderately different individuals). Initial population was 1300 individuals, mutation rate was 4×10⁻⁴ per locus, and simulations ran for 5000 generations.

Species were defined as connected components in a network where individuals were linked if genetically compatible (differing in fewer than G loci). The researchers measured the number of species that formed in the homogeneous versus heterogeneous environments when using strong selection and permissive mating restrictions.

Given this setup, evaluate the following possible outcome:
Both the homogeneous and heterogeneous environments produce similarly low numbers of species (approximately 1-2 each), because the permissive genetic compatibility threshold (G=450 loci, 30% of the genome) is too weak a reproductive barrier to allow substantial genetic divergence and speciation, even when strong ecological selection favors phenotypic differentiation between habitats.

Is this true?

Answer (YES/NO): NO